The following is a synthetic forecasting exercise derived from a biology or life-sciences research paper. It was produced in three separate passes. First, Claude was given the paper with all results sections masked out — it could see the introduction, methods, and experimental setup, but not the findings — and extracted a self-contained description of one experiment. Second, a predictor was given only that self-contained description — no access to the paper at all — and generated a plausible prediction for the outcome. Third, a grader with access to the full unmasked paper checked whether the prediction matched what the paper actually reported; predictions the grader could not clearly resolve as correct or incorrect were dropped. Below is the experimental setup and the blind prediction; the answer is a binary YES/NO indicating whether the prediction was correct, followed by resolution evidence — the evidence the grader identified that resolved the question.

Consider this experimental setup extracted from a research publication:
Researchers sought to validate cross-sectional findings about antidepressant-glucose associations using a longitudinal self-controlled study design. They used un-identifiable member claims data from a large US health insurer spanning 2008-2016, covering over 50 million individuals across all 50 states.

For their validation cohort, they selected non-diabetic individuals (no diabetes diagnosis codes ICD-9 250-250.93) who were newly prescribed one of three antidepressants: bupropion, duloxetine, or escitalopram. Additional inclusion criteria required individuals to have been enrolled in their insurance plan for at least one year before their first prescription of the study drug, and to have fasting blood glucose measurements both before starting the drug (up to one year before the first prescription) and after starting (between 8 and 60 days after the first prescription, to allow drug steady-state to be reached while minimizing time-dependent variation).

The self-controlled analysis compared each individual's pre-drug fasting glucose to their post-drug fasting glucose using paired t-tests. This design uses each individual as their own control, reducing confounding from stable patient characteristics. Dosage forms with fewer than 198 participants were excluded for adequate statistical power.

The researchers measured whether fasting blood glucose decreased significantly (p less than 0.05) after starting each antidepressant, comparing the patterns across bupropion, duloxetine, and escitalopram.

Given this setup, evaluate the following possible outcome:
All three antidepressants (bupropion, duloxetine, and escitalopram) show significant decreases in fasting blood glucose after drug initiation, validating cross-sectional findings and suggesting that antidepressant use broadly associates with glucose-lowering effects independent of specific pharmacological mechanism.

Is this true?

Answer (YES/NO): NO